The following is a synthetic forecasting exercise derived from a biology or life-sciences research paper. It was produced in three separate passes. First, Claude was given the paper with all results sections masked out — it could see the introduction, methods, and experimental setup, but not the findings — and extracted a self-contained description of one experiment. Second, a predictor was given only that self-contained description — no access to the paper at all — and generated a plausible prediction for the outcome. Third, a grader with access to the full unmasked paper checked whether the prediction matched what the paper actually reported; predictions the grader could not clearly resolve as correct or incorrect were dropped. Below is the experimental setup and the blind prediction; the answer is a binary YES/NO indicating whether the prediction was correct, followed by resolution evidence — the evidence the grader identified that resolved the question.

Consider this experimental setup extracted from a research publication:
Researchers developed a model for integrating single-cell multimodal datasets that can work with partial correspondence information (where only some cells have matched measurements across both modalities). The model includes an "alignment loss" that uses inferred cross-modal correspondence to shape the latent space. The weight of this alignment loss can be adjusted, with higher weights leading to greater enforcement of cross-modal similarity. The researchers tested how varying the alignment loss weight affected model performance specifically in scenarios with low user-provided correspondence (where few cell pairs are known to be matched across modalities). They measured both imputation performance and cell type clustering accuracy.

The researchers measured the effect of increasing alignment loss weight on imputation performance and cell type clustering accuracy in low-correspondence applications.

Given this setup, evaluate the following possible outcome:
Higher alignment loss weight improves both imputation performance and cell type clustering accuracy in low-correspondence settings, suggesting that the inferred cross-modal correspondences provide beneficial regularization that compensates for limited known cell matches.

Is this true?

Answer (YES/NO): NO